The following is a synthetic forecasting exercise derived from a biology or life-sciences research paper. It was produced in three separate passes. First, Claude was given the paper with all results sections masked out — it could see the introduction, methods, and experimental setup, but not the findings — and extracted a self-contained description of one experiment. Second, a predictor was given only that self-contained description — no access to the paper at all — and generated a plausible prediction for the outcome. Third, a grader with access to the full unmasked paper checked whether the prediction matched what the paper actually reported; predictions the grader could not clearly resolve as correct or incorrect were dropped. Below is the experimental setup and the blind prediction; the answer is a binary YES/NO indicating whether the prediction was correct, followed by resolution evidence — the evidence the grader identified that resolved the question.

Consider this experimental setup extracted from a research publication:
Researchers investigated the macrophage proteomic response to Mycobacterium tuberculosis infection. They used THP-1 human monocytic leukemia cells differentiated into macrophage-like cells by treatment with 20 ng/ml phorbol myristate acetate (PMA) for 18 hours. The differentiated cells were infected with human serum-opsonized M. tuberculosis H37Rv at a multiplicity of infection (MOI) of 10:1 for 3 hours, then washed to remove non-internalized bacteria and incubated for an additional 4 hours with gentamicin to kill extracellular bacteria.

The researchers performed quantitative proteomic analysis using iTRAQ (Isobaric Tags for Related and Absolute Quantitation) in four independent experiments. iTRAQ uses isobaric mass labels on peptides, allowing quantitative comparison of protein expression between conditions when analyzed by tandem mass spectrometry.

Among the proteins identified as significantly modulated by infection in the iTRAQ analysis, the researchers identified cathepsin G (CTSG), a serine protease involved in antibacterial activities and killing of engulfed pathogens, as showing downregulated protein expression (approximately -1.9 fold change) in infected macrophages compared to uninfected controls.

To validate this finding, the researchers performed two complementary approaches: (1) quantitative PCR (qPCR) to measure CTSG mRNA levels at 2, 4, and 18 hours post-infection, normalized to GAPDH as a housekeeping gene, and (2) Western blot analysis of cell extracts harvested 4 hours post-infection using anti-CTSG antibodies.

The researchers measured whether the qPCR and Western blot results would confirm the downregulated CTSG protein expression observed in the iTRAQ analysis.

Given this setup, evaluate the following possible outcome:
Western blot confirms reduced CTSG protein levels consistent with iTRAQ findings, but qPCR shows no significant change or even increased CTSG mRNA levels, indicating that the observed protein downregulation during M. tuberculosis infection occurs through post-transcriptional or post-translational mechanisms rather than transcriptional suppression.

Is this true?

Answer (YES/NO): NO